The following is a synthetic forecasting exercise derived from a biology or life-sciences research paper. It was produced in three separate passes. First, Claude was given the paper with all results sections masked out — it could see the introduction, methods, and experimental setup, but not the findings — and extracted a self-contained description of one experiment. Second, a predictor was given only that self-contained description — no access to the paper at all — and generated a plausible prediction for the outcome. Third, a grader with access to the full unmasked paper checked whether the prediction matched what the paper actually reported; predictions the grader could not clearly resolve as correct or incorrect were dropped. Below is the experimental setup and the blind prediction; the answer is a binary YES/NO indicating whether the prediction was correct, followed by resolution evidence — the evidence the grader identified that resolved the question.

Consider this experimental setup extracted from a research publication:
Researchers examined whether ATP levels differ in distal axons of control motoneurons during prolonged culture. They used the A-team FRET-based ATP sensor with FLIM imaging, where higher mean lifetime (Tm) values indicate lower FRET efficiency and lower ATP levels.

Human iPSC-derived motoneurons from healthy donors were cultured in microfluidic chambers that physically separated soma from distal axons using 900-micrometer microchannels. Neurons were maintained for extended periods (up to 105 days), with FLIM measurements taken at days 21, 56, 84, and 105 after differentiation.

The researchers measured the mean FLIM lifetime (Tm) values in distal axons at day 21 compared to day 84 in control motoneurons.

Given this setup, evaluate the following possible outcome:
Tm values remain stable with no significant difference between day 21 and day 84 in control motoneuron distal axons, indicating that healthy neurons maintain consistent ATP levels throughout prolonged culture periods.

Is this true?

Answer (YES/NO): NO